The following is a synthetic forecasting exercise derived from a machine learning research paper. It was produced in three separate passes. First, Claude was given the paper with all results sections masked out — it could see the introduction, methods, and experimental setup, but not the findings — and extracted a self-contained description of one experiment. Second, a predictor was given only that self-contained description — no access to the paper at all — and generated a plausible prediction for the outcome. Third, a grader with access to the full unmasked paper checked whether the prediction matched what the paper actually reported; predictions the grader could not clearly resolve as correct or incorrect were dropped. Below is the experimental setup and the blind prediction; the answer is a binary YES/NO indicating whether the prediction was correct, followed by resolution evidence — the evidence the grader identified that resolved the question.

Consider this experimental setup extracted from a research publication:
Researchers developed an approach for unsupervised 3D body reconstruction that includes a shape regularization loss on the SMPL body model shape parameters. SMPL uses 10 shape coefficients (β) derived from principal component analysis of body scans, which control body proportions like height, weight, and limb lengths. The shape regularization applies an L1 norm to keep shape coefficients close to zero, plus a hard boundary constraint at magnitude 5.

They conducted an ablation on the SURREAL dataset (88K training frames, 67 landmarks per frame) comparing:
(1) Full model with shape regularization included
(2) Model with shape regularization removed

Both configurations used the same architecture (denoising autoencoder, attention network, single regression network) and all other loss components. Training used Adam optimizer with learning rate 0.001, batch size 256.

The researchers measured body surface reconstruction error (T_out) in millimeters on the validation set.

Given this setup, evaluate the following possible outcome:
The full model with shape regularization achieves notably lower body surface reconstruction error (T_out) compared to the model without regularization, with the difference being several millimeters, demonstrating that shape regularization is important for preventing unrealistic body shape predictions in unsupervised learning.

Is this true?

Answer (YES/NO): YES